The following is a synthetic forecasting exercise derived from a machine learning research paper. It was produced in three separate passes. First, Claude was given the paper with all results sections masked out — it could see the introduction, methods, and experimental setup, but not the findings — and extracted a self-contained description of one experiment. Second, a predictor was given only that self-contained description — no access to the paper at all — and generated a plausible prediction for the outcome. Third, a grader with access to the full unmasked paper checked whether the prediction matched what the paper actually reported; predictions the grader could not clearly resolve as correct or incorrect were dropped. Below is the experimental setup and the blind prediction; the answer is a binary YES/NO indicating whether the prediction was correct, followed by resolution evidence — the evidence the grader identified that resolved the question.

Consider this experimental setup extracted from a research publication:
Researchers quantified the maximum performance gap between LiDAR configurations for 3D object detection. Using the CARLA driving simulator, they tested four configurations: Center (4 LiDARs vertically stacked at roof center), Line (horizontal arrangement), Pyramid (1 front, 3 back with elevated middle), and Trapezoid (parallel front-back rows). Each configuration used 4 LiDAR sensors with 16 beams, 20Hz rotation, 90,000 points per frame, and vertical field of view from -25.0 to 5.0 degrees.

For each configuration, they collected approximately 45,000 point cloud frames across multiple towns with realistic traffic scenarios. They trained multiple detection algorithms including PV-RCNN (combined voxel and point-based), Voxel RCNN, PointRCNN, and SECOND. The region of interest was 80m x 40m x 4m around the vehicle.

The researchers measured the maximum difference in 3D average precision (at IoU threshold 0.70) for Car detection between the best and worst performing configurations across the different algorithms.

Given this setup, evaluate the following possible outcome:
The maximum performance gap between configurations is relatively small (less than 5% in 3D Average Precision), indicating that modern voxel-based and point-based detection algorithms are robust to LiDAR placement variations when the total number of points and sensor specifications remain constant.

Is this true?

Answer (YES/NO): NO